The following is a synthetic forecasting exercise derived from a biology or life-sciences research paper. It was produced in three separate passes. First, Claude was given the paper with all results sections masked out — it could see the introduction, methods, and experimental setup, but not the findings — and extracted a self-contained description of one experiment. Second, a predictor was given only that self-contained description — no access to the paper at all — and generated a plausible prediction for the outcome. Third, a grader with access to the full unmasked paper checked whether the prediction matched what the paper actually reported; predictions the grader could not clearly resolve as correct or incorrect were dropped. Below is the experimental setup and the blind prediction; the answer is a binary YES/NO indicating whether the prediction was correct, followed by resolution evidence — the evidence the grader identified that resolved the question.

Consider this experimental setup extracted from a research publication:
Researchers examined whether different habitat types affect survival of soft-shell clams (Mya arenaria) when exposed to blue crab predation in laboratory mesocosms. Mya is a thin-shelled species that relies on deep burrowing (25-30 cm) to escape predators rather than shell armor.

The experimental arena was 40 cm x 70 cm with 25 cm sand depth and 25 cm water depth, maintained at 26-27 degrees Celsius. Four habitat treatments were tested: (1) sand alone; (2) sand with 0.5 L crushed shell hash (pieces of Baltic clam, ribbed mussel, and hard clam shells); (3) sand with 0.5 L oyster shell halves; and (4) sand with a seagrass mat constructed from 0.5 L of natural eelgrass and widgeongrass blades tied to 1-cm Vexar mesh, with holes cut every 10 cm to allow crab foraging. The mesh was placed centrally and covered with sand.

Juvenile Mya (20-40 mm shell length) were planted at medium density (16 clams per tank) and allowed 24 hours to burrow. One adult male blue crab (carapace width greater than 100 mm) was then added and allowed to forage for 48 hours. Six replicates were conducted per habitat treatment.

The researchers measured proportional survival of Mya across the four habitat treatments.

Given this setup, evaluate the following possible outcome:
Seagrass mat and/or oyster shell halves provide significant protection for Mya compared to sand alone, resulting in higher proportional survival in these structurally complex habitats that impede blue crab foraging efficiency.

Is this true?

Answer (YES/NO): NO